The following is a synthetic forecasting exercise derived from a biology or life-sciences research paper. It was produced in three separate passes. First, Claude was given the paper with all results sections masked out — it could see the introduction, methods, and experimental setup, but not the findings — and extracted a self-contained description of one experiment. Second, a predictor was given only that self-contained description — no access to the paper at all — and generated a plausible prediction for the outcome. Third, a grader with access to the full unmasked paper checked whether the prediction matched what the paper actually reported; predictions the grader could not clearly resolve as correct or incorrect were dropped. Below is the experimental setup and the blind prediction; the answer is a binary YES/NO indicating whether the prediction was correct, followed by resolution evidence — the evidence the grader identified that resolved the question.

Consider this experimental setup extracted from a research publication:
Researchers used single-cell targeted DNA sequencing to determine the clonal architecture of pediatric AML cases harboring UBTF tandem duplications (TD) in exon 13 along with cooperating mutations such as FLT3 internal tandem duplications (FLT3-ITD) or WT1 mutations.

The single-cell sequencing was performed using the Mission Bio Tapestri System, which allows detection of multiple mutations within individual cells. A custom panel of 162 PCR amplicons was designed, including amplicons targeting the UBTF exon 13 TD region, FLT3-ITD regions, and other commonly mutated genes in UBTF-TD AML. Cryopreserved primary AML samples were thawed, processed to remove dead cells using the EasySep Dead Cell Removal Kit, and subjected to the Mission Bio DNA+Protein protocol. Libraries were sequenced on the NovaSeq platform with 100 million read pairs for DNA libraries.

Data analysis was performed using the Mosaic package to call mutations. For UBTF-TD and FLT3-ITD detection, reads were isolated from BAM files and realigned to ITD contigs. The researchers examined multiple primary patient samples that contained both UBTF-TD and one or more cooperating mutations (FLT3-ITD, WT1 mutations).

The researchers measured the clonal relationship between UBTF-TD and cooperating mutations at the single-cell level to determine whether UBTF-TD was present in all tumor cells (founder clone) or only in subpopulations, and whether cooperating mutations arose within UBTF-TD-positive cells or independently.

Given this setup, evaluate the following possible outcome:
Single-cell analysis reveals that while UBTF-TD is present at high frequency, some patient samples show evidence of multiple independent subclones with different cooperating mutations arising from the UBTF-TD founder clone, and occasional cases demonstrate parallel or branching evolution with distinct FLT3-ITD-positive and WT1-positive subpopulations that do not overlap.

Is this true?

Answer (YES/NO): NO